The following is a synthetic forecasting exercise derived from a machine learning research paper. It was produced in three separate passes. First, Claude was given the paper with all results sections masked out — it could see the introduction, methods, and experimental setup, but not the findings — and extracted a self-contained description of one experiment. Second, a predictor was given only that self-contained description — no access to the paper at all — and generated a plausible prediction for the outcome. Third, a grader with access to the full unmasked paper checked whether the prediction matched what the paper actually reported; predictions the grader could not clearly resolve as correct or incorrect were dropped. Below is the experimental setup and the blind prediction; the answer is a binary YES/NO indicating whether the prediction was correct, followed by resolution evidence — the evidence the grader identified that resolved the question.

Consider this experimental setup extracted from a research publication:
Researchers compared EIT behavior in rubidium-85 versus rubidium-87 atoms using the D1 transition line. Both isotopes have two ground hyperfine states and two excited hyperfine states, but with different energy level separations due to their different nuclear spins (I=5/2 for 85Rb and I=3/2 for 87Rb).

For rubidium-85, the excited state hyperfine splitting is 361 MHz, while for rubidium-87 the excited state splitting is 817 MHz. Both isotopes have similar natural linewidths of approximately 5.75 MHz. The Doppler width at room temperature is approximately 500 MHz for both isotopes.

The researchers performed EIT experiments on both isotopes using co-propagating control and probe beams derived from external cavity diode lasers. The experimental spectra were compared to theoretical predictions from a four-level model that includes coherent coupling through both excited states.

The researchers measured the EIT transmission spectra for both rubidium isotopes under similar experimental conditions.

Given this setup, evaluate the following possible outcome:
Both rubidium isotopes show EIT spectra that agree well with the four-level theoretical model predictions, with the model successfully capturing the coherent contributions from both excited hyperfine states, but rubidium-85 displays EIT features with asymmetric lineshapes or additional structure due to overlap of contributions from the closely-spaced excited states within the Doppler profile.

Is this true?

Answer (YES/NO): NO